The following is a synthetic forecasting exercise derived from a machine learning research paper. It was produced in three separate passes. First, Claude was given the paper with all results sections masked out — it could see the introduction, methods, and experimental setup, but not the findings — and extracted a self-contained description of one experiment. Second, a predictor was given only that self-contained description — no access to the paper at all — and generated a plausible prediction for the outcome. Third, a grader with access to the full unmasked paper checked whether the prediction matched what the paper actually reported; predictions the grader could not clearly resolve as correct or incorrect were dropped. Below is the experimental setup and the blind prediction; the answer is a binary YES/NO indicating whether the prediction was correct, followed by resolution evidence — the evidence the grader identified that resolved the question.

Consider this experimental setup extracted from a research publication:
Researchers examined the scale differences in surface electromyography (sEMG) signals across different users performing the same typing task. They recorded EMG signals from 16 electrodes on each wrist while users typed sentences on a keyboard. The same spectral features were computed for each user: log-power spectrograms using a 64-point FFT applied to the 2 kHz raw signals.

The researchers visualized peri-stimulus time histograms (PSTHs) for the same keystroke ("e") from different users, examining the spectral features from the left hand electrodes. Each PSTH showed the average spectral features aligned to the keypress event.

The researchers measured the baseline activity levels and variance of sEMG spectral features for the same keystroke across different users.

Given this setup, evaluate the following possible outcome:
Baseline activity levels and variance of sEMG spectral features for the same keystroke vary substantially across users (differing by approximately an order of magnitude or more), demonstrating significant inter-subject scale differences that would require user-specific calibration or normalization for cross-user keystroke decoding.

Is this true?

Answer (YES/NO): YES